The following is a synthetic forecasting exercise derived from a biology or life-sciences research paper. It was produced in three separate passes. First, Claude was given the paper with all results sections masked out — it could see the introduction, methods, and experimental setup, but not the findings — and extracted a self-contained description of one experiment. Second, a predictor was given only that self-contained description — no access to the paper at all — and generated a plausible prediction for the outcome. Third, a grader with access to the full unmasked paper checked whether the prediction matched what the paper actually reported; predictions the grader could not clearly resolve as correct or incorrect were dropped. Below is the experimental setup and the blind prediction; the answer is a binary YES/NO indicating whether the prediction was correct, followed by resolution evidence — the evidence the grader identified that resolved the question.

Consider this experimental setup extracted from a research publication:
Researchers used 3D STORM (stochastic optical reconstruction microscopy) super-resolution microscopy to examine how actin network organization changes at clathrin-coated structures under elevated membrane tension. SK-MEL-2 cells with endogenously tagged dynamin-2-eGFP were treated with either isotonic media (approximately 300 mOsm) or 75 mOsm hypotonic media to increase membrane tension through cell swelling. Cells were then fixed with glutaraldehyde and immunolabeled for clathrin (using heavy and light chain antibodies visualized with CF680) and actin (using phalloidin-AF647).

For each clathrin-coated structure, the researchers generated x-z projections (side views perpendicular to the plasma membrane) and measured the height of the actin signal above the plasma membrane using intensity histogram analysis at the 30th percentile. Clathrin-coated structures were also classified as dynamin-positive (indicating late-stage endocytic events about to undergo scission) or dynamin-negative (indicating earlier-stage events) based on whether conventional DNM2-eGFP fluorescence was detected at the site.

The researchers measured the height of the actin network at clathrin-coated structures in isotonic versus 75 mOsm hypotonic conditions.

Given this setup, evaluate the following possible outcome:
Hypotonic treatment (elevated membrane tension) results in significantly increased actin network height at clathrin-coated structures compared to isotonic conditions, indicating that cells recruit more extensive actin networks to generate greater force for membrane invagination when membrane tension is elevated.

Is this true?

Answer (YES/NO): YES